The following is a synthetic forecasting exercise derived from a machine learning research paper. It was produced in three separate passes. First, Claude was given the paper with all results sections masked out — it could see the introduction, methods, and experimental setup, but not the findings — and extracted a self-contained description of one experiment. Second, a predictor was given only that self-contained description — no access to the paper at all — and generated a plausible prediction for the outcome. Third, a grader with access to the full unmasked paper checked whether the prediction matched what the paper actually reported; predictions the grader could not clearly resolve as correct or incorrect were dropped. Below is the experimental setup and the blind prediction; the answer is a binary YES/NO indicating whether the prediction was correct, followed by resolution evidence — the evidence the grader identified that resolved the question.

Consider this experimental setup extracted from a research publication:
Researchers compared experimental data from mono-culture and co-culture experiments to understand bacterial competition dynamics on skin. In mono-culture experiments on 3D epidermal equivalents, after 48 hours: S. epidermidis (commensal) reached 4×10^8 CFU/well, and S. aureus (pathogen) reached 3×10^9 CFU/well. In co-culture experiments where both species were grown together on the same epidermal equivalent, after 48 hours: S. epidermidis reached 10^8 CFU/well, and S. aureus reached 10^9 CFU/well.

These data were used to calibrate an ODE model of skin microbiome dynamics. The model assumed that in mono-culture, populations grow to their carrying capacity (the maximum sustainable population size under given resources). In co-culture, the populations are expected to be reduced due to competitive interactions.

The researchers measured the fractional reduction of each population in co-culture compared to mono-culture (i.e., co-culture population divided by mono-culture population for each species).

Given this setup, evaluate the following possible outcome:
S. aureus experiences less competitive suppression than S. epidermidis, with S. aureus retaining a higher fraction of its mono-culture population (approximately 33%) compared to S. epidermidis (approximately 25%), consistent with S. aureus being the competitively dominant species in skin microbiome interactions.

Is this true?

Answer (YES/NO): YES